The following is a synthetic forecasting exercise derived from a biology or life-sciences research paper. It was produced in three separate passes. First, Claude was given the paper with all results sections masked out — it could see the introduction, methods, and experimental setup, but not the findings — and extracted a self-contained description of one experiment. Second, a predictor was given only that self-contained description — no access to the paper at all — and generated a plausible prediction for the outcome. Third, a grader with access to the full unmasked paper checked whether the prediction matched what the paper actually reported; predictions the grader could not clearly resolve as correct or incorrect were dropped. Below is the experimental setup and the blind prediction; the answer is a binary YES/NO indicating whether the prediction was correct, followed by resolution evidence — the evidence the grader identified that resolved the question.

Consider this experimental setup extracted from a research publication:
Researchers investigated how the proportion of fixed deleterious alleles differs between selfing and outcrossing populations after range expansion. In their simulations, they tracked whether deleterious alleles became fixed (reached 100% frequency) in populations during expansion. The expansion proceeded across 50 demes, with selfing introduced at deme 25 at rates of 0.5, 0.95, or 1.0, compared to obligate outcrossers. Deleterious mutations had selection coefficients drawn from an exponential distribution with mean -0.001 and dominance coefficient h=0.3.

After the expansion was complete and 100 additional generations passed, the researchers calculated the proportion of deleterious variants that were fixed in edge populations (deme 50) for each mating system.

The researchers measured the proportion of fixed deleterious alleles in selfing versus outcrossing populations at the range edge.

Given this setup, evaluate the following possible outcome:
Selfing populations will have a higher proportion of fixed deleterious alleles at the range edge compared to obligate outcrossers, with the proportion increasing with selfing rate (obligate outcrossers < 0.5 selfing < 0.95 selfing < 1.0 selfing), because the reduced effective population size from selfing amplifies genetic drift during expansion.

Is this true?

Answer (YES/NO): YES